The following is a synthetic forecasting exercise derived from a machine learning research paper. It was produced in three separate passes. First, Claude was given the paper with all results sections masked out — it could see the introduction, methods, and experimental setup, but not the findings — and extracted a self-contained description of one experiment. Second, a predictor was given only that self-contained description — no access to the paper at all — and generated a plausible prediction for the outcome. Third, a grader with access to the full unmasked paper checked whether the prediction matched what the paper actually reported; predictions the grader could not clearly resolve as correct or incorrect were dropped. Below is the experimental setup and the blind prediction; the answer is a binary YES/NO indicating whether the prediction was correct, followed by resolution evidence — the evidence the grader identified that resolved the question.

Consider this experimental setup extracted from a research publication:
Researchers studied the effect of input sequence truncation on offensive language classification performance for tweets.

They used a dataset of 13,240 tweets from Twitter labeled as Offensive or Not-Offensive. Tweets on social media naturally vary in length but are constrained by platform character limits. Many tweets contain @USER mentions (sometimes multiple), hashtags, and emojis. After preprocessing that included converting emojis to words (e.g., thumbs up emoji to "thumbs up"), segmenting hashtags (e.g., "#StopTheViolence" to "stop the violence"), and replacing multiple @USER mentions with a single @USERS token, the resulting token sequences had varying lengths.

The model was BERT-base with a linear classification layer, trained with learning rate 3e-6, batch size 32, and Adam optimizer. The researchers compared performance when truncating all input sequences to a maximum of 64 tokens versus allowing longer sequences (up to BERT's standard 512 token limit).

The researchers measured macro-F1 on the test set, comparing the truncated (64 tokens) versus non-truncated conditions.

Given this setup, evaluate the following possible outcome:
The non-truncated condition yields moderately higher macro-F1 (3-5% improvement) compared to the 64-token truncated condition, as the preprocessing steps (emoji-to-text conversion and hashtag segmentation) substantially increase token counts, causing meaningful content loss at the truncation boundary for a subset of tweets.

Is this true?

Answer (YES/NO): NO